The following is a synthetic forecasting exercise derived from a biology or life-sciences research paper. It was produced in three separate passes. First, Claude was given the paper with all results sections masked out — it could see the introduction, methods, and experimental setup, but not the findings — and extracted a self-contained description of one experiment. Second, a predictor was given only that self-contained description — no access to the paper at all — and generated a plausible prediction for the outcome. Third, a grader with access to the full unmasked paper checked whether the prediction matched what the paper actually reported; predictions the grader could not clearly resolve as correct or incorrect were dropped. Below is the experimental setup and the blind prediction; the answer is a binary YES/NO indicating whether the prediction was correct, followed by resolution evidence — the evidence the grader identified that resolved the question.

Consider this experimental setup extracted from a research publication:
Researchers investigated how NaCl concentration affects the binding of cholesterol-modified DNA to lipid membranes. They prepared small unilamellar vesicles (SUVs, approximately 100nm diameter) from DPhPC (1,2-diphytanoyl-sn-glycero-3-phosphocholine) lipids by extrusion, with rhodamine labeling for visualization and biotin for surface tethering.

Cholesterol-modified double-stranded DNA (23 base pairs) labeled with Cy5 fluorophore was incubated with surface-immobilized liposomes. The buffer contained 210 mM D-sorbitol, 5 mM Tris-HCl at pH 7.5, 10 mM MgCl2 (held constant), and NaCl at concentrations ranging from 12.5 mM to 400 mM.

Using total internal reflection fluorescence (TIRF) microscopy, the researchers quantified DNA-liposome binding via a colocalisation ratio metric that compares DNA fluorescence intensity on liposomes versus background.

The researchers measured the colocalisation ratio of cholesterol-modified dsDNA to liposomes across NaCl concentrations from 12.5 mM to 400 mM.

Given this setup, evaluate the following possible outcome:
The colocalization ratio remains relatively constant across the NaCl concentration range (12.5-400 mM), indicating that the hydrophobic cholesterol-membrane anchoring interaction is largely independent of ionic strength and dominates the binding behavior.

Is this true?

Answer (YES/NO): NO